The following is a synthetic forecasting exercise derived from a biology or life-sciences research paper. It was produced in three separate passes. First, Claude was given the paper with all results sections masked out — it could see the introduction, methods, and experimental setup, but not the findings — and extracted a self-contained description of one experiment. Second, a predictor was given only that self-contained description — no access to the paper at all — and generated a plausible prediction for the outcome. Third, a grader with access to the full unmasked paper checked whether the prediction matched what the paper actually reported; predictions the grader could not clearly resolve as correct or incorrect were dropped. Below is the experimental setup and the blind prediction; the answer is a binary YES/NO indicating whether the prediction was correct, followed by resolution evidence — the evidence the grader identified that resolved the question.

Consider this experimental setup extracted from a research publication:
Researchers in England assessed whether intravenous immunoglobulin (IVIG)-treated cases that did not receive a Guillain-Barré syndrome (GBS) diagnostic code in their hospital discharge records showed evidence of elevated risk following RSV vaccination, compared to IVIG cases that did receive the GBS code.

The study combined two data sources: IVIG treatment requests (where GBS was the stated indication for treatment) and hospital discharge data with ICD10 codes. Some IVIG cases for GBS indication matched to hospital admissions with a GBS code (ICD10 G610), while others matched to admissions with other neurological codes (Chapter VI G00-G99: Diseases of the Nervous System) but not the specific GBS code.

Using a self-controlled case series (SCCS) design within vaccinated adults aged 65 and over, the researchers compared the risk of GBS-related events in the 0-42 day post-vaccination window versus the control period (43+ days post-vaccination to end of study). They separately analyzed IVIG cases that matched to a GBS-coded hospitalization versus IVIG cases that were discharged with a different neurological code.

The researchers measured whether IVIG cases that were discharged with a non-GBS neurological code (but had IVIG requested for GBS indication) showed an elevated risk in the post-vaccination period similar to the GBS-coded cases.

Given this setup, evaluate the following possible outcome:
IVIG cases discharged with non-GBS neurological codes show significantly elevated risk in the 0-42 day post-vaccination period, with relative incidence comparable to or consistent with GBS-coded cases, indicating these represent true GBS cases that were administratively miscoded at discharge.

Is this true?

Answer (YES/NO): NO